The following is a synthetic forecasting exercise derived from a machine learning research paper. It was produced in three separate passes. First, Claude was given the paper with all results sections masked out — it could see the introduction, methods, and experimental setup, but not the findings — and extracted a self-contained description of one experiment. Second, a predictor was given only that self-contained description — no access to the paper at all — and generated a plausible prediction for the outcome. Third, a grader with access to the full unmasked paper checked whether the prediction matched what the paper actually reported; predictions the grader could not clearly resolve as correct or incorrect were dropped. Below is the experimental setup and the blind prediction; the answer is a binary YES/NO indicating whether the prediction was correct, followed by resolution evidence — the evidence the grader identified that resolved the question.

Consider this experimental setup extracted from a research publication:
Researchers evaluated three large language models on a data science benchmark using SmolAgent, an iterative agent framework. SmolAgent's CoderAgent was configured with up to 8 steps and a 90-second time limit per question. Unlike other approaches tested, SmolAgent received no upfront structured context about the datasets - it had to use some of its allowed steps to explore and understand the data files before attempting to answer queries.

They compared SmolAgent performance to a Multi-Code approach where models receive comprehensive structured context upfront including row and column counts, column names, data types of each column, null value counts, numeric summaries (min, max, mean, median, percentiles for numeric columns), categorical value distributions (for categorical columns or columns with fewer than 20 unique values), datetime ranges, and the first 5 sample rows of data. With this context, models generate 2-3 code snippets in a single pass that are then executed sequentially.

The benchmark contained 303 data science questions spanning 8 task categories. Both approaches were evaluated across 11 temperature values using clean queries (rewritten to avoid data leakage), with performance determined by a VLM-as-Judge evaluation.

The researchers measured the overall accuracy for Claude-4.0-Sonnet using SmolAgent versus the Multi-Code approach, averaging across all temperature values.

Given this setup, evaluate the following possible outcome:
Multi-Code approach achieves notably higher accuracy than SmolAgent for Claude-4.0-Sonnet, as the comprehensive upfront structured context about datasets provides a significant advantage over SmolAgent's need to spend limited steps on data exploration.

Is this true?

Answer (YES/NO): YES